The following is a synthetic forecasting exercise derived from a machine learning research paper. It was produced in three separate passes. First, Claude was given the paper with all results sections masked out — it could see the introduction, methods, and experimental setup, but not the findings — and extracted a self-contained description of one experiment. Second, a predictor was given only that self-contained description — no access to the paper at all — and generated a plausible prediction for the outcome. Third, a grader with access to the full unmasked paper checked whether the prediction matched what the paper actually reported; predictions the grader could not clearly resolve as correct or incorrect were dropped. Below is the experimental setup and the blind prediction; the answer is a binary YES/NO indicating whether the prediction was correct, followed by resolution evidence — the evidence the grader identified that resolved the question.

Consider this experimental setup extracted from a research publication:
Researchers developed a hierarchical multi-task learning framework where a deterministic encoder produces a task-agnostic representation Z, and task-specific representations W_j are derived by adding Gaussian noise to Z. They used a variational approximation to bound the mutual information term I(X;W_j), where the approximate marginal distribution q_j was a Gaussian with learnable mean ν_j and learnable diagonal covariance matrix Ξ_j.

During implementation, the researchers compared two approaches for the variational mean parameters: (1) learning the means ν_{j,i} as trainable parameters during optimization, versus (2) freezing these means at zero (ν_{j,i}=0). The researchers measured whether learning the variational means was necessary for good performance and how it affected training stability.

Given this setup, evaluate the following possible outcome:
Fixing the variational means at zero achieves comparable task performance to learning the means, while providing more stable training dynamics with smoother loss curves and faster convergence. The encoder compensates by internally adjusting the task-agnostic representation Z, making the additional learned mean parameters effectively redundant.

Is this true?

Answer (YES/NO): NO